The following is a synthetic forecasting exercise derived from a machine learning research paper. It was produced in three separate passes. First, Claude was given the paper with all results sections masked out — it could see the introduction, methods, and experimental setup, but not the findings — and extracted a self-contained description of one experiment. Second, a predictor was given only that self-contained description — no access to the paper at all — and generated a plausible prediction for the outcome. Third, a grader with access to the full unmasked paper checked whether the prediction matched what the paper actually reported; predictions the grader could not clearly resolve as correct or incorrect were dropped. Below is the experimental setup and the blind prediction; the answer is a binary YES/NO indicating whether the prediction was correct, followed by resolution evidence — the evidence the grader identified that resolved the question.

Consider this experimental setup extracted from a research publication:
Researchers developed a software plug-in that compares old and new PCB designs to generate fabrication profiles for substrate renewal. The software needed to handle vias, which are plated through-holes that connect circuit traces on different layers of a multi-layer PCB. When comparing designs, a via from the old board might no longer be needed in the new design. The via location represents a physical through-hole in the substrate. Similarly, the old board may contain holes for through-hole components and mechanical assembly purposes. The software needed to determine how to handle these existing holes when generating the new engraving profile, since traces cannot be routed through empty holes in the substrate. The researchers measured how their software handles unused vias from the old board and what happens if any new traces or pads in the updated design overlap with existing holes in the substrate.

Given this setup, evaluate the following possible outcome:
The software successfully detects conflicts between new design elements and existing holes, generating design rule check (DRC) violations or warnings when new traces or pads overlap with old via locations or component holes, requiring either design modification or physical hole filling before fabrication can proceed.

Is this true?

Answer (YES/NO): YES